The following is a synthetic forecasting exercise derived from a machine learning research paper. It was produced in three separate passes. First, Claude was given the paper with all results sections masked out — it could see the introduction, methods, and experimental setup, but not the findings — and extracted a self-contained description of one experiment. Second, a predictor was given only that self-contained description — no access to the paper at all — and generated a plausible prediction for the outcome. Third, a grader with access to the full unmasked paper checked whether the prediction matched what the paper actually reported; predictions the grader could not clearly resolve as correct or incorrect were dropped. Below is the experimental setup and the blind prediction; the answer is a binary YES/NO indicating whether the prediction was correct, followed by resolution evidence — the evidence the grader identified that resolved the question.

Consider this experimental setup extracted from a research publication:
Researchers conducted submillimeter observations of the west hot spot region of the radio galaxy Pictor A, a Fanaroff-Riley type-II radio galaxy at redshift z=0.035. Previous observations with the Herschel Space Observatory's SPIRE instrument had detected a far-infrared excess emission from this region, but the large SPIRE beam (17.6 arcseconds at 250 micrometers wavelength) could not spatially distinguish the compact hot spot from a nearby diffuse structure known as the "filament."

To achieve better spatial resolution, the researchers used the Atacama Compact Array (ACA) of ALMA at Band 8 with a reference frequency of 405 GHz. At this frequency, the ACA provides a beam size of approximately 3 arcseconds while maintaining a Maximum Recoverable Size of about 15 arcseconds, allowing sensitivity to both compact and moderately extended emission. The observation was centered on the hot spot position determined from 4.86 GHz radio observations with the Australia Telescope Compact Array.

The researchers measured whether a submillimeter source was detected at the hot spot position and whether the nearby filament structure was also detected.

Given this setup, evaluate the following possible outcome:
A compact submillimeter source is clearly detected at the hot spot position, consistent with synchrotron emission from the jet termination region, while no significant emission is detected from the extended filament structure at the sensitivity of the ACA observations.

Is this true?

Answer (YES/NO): YES